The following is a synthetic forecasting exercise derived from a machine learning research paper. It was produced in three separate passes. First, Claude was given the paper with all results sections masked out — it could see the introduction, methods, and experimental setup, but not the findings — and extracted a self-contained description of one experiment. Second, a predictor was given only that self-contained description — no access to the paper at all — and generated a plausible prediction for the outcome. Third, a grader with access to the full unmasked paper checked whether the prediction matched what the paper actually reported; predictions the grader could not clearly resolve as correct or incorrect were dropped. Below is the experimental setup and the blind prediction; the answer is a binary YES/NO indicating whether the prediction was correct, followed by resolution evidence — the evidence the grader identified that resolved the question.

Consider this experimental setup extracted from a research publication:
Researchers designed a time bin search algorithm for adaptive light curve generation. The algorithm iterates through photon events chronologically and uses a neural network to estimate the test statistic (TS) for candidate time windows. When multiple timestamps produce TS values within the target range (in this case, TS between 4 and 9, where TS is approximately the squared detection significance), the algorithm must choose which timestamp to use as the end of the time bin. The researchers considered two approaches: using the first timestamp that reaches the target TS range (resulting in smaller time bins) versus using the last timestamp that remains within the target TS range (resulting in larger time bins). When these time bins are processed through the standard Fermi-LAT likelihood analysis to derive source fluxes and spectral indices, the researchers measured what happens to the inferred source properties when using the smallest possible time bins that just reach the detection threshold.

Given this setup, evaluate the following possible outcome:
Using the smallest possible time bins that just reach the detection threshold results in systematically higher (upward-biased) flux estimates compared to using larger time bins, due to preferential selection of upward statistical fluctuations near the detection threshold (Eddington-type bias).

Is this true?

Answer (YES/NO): YES